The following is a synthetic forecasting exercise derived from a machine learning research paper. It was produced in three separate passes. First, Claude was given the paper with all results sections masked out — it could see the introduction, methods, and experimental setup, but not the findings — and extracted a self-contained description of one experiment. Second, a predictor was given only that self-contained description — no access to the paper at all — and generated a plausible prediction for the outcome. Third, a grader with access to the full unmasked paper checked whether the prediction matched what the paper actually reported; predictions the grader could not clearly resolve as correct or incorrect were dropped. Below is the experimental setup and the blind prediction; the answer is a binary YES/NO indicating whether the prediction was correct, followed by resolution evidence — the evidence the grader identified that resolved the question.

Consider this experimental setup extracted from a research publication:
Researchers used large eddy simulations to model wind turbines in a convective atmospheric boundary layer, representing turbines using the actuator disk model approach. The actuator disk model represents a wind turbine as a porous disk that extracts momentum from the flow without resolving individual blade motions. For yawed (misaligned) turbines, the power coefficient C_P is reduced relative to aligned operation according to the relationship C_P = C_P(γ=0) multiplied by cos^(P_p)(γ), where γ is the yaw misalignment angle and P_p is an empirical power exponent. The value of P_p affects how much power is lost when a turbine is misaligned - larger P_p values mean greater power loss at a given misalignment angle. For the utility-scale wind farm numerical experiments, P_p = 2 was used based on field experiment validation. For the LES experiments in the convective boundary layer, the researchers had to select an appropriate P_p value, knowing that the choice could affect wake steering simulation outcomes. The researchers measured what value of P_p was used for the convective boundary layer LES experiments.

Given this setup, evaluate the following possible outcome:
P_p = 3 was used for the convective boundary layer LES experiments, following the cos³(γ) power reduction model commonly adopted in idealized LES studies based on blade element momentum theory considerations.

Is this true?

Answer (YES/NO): NO